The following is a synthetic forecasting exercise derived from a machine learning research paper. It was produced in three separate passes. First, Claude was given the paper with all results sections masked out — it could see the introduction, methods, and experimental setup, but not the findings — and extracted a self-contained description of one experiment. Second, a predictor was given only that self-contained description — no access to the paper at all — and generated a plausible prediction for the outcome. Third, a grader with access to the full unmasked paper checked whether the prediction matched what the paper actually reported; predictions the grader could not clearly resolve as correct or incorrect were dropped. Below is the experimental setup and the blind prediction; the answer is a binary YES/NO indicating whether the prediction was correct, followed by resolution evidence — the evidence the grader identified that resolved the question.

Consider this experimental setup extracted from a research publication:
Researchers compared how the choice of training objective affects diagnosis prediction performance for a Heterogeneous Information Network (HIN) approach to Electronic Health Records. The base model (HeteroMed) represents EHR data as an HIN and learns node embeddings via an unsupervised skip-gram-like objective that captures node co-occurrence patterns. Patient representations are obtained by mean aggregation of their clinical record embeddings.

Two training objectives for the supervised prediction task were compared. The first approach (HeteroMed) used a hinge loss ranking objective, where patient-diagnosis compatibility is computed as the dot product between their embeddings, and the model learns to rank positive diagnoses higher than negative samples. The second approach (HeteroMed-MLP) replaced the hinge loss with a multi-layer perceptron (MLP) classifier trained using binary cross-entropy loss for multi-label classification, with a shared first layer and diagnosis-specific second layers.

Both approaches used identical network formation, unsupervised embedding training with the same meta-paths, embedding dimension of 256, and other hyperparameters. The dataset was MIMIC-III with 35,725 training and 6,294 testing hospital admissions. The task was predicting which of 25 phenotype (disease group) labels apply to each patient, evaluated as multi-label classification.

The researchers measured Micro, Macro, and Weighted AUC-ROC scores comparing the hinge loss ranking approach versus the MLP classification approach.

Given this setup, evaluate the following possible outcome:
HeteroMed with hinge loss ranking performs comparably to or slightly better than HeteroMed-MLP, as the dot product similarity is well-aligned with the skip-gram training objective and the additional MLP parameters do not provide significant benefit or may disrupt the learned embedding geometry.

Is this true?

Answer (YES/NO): NO